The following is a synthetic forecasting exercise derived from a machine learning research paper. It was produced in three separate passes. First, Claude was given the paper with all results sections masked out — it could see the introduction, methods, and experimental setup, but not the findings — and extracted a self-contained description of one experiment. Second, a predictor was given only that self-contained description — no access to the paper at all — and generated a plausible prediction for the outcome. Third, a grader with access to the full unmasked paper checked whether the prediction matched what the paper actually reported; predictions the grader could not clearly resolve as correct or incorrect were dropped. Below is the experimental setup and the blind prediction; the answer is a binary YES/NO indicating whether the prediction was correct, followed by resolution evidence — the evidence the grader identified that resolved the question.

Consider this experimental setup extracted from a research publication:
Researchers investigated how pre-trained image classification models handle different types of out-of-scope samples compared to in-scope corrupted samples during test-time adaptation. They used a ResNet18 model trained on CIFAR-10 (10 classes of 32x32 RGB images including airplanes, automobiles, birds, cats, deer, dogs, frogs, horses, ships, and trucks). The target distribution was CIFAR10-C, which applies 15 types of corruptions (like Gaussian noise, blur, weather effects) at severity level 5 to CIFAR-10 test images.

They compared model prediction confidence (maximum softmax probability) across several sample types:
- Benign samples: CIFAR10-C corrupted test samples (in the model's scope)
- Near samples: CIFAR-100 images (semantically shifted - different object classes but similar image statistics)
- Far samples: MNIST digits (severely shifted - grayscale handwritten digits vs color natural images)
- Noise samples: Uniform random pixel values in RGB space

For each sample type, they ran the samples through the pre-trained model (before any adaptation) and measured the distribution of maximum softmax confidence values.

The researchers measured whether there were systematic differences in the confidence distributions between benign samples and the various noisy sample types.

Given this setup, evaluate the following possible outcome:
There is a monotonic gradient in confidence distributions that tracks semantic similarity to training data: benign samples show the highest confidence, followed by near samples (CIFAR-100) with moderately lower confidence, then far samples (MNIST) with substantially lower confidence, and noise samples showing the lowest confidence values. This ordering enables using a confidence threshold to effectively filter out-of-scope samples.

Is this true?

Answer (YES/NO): YES